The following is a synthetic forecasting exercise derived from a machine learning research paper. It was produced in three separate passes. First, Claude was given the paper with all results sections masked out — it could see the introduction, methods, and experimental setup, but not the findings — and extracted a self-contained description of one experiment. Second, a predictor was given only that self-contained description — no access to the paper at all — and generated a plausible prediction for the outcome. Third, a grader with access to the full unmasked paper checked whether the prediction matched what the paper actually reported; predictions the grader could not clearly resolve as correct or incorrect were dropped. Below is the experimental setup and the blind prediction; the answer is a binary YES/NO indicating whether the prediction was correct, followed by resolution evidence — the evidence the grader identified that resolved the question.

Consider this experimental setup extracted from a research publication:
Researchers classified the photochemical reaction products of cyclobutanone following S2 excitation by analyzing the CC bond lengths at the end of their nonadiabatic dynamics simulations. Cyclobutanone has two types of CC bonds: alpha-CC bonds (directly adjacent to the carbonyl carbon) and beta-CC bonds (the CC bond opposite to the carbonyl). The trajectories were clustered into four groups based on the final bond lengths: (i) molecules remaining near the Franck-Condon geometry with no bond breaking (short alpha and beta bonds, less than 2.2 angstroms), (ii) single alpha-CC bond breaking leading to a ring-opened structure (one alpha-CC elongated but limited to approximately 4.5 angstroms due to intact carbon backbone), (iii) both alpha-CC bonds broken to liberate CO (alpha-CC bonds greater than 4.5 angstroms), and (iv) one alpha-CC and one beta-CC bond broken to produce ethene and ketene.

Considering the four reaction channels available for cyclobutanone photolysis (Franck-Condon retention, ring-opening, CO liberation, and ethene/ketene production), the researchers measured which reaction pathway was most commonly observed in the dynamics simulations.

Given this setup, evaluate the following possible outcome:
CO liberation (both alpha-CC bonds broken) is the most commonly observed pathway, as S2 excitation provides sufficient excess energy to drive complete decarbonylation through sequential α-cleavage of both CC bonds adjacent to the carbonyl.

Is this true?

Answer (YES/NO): NO